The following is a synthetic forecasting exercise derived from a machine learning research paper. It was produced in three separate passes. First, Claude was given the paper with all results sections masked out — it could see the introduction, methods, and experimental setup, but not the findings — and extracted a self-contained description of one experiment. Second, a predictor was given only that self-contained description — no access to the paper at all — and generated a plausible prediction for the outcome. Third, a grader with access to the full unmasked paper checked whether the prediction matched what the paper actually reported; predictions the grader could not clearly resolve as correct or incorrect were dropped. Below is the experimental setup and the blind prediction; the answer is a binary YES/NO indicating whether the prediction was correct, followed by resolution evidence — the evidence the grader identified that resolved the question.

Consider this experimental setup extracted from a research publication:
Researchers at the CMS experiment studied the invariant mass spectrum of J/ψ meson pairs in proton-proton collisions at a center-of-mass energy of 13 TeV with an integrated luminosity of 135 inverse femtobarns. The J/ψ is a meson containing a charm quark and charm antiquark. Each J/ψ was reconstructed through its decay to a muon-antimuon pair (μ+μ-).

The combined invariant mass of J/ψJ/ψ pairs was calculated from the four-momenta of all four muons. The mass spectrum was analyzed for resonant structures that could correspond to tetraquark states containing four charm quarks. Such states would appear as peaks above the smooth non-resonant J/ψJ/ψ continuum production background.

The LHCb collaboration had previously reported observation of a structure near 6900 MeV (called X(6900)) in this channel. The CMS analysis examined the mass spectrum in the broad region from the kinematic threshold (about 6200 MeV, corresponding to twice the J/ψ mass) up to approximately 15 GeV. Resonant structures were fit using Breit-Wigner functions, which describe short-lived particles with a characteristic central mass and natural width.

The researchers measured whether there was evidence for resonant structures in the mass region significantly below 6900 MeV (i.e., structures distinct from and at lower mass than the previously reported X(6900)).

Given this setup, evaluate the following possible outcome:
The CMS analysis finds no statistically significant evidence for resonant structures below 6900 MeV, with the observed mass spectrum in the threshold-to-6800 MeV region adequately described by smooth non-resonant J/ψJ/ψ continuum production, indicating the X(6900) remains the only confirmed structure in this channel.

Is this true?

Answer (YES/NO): NO